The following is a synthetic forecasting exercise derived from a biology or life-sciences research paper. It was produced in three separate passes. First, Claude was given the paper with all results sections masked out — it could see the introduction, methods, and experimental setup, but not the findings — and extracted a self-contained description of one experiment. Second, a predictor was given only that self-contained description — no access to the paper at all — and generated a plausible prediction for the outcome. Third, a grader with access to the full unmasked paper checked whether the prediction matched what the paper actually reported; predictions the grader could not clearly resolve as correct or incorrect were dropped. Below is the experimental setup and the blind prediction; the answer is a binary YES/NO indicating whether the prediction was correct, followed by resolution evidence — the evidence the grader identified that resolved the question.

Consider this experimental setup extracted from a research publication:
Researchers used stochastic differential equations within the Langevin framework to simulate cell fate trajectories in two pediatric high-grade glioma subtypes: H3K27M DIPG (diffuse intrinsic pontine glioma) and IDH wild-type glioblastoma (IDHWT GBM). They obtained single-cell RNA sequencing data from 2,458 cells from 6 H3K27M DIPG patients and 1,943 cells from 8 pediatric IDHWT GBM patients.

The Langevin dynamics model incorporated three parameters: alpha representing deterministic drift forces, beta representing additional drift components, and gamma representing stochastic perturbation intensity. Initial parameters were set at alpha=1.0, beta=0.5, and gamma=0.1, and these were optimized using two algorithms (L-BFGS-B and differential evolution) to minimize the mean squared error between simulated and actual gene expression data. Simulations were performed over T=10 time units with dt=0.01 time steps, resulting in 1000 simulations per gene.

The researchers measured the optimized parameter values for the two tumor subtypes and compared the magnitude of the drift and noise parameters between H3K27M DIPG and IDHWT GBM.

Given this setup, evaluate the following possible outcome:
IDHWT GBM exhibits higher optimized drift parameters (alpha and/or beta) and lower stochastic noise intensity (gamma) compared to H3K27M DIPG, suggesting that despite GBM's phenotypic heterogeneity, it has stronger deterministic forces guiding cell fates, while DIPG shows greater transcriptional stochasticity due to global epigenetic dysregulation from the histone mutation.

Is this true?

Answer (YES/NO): NO